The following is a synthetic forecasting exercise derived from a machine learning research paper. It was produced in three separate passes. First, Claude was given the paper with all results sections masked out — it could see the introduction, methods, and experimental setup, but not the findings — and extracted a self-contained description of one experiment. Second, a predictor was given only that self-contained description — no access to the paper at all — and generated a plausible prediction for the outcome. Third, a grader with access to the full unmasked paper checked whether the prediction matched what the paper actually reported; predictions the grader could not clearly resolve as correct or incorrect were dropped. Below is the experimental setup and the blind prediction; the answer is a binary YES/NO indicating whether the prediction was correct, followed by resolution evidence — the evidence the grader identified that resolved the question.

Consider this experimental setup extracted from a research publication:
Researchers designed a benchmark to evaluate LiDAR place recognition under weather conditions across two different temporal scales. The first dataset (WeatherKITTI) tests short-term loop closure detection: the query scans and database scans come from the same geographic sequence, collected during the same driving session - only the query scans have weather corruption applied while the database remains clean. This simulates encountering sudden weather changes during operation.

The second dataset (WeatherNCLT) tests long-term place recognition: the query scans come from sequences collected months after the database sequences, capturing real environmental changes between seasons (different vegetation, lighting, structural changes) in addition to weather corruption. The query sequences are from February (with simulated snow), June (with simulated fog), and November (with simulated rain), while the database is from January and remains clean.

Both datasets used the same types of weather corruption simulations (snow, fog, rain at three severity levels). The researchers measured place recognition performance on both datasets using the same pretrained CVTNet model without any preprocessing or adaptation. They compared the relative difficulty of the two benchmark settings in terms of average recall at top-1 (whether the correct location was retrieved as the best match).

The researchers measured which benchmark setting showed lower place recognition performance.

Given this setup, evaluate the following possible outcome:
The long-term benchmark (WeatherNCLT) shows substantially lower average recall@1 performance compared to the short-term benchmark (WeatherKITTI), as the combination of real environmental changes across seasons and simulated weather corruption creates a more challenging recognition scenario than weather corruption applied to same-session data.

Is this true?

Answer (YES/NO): YES